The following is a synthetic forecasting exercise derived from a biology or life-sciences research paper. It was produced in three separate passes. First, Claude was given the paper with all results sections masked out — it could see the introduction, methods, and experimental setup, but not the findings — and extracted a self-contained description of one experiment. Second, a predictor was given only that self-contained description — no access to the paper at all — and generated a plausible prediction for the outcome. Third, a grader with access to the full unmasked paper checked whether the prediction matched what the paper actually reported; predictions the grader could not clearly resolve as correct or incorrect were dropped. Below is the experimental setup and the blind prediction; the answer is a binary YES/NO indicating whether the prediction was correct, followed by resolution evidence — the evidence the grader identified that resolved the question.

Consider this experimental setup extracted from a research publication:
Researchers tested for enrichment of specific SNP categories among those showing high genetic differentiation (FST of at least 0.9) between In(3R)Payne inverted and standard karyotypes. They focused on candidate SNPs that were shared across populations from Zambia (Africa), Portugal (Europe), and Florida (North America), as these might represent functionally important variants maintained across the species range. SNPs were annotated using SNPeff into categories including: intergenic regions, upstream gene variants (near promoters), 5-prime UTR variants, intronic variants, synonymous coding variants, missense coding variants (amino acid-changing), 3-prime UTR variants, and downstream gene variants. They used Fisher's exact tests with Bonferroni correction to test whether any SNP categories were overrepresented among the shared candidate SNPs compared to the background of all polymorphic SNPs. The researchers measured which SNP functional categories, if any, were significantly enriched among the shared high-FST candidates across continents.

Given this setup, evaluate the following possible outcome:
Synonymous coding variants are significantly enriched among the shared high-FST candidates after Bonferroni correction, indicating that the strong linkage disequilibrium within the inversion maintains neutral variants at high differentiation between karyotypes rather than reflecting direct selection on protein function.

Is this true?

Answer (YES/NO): NO